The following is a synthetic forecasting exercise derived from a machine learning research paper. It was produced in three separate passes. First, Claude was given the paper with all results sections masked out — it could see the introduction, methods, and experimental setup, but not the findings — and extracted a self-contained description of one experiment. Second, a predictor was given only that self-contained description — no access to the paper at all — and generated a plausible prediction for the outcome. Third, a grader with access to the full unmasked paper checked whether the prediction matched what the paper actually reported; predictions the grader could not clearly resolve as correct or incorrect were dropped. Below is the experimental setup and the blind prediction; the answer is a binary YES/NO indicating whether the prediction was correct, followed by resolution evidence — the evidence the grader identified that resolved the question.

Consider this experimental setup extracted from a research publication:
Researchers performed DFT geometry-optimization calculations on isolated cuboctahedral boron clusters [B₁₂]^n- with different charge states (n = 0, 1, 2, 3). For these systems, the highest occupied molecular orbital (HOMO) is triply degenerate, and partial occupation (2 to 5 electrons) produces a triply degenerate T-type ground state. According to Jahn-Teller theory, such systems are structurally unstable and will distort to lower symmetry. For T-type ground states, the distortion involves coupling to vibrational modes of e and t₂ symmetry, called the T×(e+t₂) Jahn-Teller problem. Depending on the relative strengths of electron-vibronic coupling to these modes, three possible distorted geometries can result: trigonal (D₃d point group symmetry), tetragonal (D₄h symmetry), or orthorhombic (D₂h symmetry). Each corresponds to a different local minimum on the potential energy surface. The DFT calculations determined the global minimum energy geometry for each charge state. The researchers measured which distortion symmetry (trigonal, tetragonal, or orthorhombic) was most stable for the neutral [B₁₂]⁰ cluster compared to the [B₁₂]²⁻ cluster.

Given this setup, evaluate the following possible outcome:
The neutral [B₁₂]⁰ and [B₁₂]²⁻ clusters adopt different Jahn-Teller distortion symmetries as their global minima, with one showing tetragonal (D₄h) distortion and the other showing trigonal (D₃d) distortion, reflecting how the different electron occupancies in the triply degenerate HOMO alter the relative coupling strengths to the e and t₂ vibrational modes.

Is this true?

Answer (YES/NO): NO